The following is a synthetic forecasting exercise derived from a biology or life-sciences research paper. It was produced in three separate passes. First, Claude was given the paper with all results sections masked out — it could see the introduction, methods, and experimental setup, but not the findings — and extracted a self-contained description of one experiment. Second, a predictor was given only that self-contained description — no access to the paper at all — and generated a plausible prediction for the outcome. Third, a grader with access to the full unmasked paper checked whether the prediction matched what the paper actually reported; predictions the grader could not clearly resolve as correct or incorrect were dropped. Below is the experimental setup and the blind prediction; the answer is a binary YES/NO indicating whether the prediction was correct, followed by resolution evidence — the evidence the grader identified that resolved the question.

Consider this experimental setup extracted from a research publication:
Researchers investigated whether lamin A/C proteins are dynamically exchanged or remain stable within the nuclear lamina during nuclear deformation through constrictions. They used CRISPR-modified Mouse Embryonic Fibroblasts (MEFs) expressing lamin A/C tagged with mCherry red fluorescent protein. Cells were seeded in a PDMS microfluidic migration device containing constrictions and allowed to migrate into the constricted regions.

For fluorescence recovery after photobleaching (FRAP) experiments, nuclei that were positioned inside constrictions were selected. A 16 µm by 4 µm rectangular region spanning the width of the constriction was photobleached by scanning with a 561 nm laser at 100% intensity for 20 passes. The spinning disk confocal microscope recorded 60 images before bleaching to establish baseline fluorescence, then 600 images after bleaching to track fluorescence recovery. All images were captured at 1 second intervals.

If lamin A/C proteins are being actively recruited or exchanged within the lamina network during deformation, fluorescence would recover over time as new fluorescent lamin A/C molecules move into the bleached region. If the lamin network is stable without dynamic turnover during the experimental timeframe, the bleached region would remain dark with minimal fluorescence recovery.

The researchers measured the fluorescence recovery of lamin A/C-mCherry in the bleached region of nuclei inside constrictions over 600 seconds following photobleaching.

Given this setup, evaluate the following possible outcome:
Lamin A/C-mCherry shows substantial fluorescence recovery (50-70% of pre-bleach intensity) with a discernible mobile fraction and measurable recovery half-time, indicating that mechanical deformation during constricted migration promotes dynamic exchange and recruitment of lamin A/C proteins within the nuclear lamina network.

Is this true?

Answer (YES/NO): NO